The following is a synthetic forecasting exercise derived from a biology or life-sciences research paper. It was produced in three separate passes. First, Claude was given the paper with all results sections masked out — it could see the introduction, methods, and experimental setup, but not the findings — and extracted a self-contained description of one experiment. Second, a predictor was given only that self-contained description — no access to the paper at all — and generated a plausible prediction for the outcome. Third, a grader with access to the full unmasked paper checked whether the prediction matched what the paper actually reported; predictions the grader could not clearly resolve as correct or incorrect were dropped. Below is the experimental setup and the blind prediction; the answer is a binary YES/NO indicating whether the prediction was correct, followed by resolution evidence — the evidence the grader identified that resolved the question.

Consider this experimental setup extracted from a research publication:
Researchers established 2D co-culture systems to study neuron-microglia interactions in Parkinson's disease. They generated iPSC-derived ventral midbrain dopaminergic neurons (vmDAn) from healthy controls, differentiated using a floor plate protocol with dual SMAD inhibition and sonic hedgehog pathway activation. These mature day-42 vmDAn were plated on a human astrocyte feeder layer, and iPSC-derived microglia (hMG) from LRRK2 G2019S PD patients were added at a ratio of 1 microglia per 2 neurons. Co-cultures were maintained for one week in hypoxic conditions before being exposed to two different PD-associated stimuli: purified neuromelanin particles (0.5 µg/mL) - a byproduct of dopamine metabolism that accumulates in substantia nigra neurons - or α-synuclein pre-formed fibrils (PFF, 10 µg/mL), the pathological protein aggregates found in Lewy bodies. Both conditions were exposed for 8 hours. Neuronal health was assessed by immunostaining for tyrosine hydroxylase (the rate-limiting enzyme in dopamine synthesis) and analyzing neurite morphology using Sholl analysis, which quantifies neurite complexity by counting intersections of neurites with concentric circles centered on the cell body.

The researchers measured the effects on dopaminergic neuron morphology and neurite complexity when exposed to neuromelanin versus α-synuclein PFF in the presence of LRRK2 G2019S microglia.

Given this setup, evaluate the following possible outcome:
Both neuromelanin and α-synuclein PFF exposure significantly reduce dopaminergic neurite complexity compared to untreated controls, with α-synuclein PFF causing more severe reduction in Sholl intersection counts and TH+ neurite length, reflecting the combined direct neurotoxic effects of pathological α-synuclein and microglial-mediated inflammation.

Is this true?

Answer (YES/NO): NO